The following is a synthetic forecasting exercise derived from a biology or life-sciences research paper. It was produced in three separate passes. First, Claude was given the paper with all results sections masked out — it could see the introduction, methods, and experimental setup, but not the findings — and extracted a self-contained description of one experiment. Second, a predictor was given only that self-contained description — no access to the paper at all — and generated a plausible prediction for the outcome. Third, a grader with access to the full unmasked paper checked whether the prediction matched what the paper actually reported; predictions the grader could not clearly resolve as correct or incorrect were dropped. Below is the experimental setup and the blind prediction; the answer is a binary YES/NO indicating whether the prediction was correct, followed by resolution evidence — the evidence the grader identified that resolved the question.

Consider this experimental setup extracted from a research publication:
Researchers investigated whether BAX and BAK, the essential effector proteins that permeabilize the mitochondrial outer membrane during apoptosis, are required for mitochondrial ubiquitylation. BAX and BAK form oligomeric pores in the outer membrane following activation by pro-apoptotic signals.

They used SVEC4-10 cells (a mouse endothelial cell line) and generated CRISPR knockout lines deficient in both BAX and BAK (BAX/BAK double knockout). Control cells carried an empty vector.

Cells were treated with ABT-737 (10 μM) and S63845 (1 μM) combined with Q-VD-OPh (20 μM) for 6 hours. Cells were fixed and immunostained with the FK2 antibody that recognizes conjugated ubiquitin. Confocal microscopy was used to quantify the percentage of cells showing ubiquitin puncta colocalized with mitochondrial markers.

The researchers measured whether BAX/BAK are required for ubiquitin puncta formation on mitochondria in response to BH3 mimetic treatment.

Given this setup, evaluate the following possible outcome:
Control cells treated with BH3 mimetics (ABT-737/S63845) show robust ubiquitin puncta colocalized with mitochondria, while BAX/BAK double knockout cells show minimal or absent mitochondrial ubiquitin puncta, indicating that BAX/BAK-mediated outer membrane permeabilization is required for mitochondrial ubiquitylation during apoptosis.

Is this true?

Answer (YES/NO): YES